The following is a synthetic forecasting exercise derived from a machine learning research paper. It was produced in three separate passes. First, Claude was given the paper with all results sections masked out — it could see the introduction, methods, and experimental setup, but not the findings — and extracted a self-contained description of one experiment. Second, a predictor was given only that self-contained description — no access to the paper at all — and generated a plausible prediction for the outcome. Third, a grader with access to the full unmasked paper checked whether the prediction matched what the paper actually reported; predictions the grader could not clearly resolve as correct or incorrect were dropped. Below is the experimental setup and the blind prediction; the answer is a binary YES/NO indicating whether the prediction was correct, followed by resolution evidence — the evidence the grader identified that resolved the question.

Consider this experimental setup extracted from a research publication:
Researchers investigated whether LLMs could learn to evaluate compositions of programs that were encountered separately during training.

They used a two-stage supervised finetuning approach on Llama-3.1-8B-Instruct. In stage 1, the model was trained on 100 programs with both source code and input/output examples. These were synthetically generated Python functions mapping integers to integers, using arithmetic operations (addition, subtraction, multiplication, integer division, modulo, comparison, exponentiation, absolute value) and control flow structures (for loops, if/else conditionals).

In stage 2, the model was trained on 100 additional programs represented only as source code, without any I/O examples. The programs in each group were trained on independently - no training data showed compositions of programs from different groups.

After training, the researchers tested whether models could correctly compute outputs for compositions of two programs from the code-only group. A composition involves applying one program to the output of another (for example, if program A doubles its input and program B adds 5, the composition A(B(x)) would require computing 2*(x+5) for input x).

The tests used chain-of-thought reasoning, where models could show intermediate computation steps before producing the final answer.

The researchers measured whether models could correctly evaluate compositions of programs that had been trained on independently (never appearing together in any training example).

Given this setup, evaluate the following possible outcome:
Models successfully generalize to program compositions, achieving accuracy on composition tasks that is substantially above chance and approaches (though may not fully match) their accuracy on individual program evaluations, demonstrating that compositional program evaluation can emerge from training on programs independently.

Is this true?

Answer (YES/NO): NO